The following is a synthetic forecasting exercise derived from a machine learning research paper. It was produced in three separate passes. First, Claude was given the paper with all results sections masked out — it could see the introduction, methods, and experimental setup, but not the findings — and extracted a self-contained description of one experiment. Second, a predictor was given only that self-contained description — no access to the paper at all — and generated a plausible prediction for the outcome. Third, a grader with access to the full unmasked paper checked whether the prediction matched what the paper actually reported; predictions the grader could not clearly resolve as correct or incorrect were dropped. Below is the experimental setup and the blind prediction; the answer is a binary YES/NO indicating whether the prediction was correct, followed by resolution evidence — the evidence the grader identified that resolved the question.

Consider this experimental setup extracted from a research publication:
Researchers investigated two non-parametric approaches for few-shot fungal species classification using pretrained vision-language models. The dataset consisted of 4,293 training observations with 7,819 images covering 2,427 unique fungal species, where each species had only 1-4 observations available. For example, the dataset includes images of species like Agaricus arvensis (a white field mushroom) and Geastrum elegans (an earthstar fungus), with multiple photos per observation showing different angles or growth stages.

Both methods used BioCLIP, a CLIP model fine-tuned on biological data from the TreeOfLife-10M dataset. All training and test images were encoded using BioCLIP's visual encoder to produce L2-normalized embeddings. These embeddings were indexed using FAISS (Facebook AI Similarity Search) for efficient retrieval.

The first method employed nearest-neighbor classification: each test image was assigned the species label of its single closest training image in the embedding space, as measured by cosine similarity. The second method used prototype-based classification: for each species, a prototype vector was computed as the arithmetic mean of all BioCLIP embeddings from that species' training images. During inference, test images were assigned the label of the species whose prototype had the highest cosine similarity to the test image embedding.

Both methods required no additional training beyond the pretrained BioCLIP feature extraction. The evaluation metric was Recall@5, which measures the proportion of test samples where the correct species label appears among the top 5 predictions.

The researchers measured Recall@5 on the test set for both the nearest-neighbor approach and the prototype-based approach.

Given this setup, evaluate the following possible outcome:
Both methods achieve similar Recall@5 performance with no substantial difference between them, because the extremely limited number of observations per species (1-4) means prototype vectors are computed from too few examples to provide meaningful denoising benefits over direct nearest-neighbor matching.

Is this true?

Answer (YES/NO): NO